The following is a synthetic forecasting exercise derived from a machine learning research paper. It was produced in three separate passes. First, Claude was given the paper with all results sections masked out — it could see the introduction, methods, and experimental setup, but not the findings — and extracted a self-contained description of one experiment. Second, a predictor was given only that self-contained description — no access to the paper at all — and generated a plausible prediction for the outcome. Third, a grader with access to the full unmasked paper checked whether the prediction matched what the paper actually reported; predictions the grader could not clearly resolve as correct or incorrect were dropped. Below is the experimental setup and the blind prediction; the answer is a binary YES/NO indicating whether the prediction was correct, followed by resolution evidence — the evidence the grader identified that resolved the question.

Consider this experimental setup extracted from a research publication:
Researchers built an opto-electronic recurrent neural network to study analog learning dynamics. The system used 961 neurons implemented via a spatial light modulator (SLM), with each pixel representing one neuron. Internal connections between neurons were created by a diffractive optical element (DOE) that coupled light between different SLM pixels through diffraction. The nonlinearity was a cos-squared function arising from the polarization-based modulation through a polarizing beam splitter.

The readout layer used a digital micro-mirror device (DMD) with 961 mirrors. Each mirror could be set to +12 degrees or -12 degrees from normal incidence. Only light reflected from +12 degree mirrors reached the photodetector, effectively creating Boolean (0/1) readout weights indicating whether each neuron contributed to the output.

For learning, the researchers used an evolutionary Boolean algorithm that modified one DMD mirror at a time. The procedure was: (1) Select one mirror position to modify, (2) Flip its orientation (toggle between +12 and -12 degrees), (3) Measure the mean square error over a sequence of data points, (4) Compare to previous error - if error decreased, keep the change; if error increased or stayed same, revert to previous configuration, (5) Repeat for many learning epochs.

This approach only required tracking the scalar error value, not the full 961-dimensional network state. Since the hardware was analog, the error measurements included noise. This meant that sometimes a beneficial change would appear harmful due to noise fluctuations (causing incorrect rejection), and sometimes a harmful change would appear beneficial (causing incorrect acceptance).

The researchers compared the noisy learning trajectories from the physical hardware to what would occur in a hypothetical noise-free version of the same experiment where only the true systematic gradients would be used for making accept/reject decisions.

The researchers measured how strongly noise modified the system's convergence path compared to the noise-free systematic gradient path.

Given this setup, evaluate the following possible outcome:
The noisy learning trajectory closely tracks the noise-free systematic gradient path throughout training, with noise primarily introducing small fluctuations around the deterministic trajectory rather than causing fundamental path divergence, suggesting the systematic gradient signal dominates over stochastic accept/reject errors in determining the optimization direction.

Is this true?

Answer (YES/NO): NO